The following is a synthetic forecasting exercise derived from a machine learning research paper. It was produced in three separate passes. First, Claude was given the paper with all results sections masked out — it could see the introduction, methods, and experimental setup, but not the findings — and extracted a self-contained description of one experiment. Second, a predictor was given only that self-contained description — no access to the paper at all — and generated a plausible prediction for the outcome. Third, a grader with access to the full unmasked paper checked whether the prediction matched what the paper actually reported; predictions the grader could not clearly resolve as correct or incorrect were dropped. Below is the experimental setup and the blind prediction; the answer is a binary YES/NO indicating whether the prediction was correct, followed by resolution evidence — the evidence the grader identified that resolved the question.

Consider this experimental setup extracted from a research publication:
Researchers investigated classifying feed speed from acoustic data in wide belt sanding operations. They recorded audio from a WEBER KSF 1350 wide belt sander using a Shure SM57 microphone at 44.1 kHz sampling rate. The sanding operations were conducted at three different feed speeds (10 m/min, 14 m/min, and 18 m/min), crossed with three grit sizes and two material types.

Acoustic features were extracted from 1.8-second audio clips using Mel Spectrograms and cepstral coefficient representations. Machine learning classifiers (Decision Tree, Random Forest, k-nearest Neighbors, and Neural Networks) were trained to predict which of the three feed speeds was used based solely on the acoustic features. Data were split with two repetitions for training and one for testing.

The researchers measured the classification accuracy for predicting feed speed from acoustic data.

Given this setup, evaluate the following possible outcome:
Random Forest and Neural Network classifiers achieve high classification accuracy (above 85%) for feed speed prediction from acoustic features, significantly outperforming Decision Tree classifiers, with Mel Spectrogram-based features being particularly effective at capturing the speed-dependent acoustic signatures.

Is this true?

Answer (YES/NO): NO